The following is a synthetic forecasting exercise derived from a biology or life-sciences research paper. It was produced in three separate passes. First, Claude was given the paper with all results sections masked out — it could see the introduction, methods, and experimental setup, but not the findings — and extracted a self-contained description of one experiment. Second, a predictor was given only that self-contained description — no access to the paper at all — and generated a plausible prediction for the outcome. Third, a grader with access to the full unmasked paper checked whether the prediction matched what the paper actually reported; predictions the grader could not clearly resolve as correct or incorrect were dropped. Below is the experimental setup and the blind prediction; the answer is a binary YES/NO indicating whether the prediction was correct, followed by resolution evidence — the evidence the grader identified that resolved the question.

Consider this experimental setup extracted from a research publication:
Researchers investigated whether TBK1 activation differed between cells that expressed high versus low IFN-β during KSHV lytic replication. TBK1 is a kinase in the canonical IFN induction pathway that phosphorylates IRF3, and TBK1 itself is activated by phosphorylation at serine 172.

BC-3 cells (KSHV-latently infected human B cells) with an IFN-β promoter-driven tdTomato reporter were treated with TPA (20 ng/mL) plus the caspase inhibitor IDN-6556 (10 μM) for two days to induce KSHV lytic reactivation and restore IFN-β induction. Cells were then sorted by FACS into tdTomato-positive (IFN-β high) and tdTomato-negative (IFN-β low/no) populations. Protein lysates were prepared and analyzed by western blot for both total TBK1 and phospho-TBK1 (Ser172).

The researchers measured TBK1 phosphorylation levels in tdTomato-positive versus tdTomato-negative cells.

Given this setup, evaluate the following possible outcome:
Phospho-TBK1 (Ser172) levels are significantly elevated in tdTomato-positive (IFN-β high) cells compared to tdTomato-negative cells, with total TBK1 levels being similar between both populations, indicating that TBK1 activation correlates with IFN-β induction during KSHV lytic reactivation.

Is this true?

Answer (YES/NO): NO